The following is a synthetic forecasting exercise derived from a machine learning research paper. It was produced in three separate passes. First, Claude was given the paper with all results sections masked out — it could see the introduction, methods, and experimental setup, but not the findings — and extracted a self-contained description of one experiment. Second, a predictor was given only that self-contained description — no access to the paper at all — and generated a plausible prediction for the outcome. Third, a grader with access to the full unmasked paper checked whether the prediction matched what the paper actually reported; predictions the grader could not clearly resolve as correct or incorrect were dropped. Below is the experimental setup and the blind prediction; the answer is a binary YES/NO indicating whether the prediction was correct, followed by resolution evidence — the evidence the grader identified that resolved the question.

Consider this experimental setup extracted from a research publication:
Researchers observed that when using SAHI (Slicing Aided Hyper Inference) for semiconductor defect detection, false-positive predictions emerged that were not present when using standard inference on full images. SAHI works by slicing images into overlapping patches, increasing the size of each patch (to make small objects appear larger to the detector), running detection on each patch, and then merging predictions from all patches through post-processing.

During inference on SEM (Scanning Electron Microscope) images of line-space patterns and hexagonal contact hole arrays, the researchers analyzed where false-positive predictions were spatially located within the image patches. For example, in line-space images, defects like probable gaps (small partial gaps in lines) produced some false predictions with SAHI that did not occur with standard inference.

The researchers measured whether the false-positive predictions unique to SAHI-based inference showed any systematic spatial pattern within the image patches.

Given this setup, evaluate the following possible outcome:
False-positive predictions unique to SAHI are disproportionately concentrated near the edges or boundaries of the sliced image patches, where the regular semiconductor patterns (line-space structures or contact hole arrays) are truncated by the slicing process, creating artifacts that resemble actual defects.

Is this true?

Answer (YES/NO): YES